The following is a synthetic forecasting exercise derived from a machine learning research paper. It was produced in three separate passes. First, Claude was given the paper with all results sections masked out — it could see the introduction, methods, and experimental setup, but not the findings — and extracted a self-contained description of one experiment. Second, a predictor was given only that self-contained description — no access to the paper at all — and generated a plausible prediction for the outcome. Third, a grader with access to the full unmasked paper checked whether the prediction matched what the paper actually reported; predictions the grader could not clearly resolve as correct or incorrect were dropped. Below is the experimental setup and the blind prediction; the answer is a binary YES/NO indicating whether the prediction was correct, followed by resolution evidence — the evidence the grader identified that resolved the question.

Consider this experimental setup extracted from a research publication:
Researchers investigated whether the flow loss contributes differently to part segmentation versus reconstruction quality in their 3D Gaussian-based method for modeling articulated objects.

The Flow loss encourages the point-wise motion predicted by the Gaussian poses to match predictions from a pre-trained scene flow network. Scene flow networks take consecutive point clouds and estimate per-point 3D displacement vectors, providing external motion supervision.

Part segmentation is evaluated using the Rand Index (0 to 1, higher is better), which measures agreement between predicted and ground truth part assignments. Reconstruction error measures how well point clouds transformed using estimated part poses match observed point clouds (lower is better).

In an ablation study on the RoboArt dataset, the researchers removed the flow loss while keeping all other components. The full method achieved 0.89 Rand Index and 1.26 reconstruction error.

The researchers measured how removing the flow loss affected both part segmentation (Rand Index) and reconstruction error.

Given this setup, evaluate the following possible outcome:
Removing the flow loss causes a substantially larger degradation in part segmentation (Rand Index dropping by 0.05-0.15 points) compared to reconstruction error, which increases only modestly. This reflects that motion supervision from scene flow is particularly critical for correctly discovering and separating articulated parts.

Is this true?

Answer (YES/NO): NO